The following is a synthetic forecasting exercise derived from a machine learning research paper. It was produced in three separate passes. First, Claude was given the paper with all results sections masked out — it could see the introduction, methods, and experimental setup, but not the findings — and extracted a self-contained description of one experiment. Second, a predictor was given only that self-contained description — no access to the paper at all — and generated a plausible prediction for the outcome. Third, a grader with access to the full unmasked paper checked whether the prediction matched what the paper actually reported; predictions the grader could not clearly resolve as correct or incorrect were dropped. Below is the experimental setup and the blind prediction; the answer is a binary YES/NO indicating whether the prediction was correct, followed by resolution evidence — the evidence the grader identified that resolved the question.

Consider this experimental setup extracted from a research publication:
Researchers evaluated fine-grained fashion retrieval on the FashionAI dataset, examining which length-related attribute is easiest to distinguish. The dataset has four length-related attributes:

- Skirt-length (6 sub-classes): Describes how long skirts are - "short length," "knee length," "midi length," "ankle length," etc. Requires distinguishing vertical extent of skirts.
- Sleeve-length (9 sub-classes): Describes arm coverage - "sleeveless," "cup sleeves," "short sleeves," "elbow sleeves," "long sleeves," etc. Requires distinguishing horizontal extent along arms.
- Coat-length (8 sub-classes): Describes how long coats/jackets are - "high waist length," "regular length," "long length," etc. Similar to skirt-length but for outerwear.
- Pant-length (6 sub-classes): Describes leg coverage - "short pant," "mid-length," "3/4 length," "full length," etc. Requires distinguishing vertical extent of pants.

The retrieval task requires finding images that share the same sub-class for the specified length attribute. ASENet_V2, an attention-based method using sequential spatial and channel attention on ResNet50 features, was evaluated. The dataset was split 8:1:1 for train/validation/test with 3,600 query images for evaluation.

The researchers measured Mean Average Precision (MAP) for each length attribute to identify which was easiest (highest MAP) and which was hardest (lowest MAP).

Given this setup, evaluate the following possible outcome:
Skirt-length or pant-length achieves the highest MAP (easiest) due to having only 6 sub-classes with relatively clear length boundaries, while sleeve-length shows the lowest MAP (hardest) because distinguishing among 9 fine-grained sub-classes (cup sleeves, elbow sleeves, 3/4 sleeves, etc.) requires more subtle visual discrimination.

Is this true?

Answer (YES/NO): NO